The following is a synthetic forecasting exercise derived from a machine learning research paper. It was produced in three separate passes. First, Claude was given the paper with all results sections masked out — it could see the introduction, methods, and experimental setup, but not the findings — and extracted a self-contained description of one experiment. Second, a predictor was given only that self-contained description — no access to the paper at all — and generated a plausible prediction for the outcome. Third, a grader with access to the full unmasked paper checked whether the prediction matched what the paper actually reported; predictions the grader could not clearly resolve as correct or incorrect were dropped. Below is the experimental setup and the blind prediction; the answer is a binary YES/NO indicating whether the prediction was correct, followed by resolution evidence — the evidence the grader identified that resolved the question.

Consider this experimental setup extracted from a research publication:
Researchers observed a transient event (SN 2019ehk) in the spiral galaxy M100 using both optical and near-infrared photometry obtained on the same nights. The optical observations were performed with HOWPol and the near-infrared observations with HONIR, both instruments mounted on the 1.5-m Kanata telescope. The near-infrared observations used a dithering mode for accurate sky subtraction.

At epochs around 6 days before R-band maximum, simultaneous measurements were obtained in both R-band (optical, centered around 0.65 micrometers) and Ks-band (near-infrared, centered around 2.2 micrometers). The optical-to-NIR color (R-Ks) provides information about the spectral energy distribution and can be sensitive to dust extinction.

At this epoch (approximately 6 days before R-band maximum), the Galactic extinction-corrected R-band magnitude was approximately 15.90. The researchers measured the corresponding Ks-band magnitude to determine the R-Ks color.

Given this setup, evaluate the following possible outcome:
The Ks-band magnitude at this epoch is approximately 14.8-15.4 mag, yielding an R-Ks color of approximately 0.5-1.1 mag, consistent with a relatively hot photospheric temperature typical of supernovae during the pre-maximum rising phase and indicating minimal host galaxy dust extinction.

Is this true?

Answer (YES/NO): NO